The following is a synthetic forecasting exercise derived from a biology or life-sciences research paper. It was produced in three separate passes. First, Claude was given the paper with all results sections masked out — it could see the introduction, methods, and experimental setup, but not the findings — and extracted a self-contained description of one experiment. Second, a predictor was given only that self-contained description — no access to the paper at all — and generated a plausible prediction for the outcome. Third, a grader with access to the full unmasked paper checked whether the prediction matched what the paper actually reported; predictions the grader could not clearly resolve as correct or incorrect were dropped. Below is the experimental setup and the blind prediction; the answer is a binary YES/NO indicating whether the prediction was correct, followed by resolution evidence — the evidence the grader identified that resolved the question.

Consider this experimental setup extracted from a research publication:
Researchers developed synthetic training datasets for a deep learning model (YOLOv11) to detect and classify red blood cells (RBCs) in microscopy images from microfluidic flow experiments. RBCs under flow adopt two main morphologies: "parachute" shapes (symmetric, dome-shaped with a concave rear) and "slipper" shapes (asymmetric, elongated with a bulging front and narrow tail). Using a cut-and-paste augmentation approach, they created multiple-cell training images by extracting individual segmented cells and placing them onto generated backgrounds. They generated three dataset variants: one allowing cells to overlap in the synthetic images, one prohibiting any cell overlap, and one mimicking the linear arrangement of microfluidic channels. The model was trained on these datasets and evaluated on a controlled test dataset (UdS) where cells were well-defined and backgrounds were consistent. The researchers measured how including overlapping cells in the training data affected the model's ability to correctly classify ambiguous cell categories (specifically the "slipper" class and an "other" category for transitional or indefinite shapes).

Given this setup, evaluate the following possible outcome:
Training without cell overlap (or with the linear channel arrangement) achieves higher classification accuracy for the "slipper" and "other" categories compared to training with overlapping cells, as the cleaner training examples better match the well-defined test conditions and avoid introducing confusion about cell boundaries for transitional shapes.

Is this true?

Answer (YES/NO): NO